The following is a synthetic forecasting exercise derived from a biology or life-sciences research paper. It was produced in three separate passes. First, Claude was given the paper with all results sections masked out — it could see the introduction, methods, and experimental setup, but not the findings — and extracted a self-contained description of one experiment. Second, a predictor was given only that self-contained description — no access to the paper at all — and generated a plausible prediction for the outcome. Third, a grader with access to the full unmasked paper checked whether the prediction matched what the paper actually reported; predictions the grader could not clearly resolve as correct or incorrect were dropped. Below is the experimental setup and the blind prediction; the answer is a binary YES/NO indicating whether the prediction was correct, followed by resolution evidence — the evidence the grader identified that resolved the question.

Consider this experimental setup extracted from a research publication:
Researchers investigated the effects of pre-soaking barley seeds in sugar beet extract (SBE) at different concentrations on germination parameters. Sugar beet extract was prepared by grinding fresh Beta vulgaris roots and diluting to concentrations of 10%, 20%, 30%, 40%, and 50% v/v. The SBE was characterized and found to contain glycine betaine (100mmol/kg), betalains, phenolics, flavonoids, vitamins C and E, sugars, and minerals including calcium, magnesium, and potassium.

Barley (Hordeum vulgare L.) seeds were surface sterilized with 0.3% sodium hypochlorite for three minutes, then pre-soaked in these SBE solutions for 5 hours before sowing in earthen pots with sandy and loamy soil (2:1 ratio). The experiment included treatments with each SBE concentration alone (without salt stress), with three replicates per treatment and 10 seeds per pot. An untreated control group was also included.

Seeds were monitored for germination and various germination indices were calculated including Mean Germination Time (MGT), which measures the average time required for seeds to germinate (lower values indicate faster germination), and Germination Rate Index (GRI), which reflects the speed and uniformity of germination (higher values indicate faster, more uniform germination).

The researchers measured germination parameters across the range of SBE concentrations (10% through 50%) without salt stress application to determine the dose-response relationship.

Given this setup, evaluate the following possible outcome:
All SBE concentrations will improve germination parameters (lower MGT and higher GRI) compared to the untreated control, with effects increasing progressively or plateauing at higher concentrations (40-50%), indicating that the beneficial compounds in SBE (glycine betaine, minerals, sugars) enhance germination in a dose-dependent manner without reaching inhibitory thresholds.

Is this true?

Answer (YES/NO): NO